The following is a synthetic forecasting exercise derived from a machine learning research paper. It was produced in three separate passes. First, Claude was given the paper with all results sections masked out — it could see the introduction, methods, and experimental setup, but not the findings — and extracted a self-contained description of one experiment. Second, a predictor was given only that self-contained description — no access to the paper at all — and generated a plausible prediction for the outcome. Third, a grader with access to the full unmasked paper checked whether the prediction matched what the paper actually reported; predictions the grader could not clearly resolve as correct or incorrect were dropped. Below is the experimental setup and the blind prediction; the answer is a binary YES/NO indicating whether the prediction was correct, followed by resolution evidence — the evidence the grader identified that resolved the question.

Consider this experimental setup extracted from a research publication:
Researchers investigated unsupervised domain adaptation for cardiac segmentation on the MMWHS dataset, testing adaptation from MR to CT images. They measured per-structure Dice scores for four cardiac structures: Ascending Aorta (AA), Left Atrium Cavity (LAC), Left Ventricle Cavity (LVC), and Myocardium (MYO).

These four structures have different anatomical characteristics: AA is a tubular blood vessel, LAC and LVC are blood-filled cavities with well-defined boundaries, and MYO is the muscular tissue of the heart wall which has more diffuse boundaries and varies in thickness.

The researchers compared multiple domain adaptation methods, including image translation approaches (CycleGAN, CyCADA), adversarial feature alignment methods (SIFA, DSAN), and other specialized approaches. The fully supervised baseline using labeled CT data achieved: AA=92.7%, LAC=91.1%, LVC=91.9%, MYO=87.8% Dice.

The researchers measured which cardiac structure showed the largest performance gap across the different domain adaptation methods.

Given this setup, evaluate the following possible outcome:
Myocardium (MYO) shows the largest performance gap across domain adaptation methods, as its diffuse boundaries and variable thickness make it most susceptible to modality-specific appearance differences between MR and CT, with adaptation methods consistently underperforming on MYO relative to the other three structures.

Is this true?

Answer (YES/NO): YES